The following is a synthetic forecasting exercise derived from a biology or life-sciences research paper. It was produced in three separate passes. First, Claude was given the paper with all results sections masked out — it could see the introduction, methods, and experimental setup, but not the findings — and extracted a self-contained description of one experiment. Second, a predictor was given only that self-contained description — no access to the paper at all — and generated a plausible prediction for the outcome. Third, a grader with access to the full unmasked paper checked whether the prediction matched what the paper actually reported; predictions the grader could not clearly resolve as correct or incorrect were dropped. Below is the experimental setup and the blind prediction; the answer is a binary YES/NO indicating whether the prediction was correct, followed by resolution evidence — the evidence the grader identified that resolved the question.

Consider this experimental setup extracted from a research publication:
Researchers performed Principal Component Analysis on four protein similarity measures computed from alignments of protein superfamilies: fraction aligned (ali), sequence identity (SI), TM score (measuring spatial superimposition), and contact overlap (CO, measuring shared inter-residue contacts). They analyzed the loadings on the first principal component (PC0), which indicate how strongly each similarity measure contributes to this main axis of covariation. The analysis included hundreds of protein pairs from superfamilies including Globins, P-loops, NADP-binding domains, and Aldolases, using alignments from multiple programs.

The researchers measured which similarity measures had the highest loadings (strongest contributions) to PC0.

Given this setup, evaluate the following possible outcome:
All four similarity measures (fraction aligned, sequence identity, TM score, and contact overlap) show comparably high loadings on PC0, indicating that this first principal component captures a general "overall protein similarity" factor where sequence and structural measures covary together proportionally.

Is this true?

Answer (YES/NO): NO